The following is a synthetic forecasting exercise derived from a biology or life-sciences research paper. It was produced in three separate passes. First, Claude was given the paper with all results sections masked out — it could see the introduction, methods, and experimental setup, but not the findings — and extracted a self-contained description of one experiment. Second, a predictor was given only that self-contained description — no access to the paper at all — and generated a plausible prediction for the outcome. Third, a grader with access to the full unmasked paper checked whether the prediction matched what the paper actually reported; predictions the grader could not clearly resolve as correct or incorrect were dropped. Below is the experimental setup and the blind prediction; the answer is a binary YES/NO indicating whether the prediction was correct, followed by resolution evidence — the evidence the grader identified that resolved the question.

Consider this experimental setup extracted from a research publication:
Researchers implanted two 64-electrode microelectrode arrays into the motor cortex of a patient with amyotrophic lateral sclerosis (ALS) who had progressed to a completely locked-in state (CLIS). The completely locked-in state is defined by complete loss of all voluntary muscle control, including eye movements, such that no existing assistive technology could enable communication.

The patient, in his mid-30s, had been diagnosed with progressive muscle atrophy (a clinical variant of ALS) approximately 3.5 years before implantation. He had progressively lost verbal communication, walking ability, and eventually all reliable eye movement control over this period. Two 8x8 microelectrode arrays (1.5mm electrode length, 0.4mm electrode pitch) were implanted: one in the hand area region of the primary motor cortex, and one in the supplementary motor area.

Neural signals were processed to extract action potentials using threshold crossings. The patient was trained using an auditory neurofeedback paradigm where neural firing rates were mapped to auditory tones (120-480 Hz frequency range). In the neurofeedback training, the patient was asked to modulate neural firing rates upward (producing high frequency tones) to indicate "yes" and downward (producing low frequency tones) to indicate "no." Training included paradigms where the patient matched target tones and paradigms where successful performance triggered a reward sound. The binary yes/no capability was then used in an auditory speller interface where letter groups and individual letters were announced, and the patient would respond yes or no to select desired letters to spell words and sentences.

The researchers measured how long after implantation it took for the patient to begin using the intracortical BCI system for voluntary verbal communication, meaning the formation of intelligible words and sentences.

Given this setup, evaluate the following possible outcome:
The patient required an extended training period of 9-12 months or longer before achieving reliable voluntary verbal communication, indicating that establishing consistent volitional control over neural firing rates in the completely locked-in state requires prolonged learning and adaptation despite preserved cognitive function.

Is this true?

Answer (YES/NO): NO